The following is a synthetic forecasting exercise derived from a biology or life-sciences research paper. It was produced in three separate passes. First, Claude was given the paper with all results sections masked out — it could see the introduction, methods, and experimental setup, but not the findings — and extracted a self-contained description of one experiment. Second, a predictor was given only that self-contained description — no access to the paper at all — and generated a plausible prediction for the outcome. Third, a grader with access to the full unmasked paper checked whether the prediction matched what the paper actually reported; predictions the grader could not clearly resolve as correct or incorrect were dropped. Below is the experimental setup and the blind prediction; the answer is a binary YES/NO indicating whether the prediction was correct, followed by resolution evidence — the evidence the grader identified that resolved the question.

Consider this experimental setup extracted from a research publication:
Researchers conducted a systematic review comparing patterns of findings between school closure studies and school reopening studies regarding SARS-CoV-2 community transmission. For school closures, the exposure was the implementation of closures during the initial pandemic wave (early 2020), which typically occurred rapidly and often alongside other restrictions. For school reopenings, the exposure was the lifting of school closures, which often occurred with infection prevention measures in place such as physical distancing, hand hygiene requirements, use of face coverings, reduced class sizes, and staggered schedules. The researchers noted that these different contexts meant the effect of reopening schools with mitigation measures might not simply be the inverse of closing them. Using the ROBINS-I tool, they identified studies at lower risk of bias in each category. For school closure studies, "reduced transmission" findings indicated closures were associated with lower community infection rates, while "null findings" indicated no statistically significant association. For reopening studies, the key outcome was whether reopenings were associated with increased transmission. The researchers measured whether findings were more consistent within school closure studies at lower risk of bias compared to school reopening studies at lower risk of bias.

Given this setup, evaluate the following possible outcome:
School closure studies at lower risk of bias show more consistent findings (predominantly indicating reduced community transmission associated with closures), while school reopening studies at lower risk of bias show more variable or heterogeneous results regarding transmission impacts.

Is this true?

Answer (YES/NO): NO